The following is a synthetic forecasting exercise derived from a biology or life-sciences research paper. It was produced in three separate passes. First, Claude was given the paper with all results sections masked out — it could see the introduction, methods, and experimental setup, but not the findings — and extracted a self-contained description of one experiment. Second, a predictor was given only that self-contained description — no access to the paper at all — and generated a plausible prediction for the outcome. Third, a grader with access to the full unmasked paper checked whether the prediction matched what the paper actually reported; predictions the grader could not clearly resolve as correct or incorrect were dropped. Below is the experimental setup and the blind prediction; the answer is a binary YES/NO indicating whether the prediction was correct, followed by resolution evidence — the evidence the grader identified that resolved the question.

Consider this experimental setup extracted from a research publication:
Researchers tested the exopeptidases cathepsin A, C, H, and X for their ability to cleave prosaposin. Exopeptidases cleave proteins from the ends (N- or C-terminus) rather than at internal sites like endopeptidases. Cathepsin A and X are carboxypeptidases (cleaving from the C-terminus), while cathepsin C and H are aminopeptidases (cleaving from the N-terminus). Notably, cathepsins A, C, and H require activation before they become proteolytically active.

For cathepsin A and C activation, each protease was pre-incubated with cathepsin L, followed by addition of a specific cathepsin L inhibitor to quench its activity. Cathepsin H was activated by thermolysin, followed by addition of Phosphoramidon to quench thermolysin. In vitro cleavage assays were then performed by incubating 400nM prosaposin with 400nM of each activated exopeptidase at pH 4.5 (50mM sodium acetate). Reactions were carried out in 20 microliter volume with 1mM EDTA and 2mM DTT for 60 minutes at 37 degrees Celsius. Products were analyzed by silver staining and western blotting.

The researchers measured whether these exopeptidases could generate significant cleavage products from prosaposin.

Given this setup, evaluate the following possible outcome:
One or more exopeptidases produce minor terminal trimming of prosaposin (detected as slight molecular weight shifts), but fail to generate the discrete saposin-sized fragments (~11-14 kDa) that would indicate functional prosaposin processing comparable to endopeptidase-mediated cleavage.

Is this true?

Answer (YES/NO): NO